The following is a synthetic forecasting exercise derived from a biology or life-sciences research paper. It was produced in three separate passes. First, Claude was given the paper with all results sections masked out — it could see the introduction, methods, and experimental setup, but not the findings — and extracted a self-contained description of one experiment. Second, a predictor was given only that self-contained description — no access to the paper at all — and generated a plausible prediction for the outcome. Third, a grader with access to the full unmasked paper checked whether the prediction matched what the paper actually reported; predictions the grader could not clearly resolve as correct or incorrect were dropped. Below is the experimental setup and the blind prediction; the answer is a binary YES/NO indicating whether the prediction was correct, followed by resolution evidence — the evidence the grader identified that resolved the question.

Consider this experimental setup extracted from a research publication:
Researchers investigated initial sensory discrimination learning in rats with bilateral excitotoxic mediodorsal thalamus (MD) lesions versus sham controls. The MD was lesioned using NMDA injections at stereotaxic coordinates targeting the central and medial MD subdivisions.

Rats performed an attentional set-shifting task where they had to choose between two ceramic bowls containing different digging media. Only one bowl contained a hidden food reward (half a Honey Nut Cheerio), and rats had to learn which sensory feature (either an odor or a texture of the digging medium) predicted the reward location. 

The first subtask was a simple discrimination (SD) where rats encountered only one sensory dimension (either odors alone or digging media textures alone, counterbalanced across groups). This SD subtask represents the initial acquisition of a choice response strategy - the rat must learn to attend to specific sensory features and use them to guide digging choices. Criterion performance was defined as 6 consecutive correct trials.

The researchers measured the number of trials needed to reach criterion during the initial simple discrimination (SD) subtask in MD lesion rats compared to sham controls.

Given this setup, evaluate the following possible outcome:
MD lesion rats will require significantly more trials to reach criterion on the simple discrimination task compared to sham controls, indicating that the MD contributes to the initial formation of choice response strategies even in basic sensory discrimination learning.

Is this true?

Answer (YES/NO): YES